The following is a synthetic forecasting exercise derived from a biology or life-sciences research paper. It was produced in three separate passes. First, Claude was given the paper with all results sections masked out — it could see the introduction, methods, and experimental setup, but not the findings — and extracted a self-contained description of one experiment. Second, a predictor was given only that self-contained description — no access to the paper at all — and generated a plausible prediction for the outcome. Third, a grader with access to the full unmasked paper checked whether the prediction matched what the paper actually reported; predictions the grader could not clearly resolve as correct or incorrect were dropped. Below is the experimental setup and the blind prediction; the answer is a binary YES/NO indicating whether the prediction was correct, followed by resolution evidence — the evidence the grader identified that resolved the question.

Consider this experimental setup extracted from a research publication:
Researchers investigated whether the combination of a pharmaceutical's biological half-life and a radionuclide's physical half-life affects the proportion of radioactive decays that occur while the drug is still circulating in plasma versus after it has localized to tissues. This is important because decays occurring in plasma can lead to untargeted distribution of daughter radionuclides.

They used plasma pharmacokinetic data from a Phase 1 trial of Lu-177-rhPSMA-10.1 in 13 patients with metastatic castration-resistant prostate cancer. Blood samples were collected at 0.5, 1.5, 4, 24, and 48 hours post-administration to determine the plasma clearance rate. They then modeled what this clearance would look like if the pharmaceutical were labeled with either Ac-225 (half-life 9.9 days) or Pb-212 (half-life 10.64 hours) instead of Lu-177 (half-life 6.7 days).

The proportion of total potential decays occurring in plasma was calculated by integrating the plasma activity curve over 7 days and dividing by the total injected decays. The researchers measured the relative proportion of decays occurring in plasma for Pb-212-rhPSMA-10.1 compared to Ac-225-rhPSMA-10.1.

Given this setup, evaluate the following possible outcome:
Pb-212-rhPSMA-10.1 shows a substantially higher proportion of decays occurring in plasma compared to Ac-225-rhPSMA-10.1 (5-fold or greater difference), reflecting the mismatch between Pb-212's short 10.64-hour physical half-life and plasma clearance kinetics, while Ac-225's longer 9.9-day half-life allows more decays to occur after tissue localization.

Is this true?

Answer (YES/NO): YES